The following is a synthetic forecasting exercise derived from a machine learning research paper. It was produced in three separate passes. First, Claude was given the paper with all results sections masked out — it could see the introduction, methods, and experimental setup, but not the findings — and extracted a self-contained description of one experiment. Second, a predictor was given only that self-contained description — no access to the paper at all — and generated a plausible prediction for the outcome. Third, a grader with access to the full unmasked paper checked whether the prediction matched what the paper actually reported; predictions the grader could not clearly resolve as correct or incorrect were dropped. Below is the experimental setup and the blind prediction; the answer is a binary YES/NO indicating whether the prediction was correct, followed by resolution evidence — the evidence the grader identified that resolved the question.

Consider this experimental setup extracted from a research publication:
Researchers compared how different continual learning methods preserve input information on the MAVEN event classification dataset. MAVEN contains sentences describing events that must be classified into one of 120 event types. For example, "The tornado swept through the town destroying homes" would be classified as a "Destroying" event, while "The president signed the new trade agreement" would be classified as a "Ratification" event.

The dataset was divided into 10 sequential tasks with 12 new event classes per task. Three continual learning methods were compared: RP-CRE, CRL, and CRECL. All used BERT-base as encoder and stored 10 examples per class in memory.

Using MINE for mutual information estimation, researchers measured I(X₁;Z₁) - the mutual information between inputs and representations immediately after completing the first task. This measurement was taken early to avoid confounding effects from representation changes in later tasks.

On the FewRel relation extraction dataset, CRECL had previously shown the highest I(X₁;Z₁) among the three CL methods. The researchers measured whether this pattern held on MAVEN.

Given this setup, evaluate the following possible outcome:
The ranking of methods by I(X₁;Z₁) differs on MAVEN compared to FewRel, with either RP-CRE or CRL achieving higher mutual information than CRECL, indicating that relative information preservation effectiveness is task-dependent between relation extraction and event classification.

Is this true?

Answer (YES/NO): YES